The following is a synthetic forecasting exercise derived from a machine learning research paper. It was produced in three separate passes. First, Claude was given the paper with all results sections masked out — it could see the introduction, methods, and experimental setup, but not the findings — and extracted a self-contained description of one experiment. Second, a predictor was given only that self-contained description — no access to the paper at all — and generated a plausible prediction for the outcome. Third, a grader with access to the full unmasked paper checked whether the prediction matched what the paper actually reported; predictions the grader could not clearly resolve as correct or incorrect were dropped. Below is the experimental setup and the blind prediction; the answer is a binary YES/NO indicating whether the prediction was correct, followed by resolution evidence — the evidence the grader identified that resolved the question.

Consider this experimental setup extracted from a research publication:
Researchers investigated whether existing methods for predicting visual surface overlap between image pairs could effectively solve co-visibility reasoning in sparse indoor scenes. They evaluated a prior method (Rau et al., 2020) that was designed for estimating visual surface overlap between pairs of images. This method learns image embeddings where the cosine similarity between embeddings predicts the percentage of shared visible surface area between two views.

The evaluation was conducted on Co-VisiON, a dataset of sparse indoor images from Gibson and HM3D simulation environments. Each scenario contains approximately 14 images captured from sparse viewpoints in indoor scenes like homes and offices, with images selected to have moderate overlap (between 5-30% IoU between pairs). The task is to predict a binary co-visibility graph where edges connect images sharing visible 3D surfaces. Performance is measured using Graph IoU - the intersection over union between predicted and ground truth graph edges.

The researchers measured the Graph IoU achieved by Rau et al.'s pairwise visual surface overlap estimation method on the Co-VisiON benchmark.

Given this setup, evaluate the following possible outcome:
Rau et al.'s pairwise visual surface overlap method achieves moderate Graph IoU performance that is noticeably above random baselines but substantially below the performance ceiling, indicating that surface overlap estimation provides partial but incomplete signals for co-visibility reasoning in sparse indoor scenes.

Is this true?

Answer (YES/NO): NO